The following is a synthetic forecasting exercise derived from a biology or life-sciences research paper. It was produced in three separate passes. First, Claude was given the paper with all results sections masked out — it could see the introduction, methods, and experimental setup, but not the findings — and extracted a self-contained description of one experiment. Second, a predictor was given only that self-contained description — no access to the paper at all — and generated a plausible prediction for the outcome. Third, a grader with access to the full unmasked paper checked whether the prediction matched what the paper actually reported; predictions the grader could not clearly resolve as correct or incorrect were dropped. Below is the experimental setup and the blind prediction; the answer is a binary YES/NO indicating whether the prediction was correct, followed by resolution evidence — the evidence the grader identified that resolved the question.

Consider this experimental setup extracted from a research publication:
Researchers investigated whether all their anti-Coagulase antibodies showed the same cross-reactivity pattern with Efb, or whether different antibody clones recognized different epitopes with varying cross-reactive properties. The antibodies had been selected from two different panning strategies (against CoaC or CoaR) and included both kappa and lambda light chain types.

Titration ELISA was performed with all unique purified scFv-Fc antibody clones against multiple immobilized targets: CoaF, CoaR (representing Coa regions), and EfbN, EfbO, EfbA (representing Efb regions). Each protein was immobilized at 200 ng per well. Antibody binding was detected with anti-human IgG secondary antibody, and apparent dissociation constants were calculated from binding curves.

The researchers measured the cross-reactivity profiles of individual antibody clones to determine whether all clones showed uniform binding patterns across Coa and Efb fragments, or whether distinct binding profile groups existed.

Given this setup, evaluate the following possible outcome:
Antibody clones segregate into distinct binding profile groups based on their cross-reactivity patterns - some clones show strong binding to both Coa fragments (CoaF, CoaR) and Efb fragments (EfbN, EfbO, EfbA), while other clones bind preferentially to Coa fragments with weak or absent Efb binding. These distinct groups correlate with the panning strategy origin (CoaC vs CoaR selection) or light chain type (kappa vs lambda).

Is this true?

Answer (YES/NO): NO